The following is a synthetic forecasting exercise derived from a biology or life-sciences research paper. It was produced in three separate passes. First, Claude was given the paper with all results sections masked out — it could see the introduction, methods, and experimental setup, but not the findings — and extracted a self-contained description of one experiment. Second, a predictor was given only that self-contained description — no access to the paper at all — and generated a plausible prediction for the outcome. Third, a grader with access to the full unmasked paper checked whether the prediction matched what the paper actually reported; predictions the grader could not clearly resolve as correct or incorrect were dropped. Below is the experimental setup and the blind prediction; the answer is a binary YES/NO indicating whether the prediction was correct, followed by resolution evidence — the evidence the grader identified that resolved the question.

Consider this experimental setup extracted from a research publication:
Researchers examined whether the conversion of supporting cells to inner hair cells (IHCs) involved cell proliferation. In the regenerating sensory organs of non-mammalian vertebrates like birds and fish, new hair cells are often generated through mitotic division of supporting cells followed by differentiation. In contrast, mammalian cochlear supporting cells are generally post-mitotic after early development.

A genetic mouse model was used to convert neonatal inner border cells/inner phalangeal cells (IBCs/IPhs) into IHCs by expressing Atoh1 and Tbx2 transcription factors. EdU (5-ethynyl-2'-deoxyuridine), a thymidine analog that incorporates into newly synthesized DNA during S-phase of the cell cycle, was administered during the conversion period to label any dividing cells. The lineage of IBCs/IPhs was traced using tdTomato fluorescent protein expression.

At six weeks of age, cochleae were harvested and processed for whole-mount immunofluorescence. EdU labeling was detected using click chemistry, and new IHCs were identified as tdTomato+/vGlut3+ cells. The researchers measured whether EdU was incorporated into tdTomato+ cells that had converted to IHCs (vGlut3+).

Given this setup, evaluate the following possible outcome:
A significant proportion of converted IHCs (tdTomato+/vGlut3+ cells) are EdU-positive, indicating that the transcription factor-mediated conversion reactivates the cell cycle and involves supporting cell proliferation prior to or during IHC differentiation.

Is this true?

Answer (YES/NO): NO